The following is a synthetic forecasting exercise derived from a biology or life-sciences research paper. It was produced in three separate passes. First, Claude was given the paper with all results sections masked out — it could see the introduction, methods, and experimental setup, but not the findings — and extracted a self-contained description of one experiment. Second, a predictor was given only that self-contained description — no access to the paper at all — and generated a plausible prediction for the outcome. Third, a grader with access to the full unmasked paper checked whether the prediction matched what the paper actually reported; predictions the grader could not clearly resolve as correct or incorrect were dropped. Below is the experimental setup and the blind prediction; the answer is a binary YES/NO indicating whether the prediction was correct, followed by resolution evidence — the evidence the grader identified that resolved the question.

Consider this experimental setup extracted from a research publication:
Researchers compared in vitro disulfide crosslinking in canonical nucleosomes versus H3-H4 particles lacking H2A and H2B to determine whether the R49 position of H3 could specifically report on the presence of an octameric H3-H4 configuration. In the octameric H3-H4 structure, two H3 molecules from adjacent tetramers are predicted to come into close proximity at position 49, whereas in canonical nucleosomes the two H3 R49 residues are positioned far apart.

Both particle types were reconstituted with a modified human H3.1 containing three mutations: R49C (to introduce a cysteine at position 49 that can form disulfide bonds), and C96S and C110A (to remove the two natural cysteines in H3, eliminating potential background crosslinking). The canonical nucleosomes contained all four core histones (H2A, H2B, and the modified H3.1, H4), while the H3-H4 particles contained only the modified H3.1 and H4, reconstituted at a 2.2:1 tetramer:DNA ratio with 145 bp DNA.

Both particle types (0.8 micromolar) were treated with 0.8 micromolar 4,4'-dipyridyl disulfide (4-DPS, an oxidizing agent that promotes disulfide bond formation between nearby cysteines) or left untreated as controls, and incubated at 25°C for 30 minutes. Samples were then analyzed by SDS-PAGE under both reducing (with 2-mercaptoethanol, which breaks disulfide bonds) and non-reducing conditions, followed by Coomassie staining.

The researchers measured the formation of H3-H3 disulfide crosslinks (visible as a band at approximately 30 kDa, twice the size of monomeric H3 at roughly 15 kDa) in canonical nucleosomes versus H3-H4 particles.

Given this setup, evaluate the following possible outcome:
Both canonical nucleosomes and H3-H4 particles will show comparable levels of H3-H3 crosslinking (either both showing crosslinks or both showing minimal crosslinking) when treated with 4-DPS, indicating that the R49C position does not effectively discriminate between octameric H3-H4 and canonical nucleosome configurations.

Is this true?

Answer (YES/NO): NO